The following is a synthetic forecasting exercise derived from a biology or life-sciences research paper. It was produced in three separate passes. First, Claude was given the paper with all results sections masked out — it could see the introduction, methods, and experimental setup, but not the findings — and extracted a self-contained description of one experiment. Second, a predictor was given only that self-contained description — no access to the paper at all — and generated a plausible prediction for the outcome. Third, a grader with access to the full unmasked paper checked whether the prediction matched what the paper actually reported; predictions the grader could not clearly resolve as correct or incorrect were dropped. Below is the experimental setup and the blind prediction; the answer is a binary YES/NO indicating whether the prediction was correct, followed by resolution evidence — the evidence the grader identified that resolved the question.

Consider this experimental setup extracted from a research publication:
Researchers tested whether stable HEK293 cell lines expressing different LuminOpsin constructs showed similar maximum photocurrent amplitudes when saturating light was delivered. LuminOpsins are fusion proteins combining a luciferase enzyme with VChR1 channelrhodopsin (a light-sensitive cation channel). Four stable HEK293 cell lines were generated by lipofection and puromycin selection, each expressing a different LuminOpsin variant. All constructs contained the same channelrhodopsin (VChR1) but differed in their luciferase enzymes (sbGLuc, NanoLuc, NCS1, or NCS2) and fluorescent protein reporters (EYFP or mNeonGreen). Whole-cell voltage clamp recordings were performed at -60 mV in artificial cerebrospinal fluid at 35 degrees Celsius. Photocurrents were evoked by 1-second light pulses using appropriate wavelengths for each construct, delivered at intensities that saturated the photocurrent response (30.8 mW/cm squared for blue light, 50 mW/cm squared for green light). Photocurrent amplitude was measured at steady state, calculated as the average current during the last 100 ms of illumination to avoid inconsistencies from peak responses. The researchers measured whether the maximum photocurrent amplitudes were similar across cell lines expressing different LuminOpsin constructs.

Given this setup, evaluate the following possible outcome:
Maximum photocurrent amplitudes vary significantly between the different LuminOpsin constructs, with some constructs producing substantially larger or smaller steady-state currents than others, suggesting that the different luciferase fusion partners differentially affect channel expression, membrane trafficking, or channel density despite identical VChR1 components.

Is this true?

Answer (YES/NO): NO